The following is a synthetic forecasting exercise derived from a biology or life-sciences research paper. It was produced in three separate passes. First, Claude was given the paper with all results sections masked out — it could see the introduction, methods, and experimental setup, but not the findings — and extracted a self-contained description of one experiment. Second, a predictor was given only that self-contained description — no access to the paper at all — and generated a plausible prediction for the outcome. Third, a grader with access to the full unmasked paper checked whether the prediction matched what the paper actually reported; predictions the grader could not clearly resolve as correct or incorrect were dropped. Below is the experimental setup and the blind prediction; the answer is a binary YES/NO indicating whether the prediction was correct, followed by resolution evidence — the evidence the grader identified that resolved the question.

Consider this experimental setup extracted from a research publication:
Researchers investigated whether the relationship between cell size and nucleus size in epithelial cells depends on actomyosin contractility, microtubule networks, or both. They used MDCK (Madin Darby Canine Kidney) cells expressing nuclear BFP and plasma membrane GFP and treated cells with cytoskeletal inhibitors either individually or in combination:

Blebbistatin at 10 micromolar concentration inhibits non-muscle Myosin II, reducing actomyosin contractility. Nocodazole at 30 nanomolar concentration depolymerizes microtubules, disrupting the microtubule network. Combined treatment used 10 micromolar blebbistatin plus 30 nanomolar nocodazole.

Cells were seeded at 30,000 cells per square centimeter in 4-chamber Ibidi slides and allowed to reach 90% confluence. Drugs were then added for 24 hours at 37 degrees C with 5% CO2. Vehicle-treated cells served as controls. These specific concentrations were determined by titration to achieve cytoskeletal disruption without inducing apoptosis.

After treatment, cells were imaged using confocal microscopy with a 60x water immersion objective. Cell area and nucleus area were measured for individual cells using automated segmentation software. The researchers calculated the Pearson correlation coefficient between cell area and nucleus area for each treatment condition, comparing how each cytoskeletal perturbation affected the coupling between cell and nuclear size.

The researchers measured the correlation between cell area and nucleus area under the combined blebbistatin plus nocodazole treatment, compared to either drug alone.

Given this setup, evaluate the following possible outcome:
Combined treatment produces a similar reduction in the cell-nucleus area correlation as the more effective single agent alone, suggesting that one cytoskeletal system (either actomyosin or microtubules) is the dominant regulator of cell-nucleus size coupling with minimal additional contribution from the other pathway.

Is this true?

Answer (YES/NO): YES